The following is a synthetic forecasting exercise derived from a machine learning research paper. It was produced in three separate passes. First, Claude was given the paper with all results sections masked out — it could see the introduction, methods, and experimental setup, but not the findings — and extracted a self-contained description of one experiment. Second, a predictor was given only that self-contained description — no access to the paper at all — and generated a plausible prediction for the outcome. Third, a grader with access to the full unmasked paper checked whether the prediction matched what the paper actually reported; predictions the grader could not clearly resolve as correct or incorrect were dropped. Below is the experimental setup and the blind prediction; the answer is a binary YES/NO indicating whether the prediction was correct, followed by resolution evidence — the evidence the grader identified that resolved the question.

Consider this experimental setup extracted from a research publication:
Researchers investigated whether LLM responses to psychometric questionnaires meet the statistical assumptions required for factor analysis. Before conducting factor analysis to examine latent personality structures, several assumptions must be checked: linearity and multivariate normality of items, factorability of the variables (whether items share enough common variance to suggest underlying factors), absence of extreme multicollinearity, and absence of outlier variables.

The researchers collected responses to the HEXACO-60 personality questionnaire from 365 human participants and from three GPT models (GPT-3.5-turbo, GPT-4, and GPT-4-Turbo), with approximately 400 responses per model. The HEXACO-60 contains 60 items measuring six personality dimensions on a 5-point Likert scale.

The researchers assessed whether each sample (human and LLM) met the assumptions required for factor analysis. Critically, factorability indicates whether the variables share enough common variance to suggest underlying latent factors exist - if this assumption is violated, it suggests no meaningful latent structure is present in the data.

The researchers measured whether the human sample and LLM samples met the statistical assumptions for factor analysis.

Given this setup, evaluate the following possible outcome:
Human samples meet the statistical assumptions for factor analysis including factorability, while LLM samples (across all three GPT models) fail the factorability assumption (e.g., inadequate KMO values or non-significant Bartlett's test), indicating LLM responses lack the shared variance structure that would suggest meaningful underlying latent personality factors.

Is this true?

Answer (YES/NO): NO